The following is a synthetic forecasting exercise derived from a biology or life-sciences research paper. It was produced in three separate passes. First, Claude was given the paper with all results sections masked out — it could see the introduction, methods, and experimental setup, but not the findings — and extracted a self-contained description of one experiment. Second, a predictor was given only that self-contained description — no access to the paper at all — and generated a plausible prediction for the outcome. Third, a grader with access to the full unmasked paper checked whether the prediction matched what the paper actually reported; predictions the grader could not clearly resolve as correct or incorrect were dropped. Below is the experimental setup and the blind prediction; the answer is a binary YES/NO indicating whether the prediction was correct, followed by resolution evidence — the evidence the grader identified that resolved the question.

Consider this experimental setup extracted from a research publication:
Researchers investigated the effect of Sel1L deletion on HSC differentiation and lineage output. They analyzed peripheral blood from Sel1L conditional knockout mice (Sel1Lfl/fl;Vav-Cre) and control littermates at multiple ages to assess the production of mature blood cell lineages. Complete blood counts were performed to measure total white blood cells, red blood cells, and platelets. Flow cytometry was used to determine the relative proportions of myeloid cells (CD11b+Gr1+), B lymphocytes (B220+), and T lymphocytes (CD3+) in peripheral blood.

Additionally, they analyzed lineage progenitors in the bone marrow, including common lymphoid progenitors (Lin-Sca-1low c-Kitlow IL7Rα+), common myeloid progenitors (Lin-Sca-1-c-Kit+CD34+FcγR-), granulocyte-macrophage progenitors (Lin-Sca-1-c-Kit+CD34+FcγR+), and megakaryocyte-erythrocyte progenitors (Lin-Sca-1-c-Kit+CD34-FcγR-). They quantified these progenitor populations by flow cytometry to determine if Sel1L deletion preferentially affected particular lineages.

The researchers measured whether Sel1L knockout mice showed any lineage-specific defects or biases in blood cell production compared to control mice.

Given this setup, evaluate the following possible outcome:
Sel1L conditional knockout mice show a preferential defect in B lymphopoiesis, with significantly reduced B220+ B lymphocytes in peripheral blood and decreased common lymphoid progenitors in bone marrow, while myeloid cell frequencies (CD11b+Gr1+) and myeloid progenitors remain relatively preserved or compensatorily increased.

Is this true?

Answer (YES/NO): NO